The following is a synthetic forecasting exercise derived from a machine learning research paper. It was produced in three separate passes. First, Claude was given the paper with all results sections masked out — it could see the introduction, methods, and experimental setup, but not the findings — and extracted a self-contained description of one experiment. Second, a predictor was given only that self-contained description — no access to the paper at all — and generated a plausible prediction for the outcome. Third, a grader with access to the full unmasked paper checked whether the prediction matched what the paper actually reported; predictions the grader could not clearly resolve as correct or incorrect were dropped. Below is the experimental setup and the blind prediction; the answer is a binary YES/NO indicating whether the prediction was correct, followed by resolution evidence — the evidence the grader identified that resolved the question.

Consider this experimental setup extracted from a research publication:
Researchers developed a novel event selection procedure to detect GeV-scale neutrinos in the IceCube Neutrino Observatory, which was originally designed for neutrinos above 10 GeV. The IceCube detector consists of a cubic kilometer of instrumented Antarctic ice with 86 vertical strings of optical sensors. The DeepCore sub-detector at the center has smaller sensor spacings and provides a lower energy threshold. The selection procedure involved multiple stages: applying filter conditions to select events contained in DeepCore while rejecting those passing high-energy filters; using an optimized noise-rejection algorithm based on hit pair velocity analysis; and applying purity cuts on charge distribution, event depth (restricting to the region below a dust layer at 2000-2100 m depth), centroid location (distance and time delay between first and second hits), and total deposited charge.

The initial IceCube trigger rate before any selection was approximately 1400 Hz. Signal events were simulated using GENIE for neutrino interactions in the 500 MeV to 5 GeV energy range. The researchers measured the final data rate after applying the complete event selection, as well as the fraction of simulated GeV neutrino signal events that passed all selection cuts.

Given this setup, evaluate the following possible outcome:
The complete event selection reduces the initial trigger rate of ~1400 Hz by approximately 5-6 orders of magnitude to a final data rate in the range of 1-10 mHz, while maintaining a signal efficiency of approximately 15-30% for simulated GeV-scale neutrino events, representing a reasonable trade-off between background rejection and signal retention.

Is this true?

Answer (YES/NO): NO